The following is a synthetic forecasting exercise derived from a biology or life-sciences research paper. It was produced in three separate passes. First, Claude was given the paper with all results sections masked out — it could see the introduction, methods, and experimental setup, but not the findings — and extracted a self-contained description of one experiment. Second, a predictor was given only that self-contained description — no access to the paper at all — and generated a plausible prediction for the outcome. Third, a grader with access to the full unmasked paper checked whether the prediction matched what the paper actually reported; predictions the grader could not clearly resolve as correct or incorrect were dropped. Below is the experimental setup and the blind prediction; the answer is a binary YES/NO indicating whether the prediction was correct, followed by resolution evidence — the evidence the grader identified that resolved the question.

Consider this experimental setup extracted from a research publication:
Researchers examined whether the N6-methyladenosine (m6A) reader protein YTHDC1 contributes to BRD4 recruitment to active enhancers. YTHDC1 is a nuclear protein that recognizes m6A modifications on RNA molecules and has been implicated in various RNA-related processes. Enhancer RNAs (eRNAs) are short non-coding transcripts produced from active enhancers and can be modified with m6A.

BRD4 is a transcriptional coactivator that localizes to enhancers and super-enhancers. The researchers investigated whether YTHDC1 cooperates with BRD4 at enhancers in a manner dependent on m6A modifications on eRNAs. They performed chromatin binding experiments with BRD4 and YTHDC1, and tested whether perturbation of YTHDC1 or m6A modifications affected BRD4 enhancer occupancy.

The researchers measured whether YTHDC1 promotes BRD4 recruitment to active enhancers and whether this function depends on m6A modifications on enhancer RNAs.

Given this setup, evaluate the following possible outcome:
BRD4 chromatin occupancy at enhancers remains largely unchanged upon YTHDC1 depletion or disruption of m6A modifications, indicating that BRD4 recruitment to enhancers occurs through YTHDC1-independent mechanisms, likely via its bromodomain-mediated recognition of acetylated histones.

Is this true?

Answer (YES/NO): NO